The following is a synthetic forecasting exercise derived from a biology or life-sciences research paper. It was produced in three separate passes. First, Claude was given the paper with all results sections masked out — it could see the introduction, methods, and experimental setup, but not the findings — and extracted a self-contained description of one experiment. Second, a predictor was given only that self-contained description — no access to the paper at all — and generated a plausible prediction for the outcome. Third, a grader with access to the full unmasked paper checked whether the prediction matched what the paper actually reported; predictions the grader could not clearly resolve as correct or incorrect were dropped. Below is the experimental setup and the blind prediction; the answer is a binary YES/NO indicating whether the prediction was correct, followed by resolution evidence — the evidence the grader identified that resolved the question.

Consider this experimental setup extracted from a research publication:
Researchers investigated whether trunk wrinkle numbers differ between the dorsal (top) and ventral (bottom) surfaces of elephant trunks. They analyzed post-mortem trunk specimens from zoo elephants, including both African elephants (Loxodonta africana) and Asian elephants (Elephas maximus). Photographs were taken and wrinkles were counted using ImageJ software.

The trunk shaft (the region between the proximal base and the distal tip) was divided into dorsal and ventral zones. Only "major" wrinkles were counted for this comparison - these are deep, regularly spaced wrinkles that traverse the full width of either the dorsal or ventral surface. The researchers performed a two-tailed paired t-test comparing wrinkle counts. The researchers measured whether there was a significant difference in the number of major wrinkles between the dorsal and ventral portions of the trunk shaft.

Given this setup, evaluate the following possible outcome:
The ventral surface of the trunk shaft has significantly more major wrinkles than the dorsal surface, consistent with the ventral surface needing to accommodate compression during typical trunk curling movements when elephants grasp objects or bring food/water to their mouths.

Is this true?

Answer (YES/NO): NO